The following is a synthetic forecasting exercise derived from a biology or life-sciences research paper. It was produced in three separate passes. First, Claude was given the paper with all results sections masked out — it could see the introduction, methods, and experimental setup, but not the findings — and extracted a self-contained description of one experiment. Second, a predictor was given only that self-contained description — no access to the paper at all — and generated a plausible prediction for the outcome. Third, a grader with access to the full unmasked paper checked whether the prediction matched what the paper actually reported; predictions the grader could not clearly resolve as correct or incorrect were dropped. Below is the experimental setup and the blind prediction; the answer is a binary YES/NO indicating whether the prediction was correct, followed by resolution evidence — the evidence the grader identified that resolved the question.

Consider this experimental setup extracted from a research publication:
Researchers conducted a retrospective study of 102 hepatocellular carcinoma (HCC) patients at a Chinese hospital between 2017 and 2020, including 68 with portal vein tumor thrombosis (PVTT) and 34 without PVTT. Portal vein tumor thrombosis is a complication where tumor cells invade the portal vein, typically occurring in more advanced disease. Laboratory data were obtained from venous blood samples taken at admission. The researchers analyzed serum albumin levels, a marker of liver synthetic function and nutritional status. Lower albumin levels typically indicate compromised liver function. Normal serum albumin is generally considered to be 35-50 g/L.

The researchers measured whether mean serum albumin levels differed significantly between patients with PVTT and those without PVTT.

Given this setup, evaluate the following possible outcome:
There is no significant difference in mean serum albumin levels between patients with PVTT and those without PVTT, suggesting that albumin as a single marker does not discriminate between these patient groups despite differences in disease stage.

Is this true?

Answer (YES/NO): YES